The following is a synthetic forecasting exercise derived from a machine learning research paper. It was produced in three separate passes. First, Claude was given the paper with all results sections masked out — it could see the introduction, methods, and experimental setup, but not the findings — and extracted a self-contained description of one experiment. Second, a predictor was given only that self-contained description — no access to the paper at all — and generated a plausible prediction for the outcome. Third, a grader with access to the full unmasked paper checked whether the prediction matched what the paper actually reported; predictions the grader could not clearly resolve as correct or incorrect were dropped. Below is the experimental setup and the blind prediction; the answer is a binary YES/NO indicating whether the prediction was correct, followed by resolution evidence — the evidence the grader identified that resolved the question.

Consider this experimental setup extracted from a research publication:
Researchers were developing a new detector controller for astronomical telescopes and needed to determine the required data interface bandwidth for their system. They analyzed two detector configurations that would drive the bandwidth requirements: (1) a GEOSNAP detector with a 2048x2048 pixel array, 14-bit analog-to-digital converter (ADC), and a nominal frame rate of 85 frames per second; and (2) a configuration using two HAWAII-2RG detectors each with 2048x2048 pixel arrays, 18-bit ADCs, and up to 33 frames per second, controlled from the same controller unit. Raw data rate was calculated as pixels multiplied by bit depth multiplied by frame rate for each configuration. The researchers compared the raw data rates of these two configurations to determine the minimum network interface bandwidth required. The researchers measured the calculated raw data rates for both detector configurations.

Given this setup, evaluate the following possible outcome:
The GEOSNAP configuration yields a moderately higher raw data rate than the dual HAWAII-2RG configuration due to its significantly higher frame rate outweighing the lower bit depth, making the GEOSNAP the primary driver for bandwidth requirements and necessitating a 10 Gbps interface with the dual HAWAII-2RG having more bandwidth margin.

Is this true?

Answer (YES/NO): NO